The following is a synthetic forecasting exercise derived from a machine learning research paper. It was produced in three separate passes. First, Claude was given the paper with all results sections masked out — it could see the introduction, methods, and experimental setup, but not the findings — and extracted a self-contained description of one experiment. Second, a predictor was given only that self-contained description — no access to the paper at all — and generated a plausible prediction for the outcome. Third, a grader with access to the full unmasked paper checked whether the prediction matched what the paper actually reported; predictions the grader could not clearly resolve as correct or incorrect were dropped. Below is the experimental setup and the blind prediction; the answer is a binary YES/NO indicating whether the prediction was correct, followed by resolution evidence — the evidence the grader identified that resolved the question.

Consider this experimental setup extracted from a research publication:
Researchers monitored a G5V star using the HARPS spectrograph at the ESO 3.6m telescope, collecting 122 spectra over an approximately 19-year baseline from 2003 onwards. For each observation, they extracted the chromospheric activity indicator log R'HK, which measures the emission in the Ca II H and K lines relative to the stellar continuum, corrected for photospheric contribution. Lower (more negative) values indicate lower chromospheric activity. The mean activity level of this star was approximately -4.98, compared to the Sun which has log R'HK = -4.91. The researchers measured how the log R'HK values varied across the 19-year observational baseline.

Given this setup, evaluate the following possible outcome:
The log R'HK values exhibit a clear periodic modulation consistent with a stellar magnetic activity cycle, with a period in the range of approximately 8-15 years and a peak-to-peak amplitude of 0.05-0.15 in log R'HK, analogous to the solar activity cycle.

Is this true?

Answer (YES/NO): NO